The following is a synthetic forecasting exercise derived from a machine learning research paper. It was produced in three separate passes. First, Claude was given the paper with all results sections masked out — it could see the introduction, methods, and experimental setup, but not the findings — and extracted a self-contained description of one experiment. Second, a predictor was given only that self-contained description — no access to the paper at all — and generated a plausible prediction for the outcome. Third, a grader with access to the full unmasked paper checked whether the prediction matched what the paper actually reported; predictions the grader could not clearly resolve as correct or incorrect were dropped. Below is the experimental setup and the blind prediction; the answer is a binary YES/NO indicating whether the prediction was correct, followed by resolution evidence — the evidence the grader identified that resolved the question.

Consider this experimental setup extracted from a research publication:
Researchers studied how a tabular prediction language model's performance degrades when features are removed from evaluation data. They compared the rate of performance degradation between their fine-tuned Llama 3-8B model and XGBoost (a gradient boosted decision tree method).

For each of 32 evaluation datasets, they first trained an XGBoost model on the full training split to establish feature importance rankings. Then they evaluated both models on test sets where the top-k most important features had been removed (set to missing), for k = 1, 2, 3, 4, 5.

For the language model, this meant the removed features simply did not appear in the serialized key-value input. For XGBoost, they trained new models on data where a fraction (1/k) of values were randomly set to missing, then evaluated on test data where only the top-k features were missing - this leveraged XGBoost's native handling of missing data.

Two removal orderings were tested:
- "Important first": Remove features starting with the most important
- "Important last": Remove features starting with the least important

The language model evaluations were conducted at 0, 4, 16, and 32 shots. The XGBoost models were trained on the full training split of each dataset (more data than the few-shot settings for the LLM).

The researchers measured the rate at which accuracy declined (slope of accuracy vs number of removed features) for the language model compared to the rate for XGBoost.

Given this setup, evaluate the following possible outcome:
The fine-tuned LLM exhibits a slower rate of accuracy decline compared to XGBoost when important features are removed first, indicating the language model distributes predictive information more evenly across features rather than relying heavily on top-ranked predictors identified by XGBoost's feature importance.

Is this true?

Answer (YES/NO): NO